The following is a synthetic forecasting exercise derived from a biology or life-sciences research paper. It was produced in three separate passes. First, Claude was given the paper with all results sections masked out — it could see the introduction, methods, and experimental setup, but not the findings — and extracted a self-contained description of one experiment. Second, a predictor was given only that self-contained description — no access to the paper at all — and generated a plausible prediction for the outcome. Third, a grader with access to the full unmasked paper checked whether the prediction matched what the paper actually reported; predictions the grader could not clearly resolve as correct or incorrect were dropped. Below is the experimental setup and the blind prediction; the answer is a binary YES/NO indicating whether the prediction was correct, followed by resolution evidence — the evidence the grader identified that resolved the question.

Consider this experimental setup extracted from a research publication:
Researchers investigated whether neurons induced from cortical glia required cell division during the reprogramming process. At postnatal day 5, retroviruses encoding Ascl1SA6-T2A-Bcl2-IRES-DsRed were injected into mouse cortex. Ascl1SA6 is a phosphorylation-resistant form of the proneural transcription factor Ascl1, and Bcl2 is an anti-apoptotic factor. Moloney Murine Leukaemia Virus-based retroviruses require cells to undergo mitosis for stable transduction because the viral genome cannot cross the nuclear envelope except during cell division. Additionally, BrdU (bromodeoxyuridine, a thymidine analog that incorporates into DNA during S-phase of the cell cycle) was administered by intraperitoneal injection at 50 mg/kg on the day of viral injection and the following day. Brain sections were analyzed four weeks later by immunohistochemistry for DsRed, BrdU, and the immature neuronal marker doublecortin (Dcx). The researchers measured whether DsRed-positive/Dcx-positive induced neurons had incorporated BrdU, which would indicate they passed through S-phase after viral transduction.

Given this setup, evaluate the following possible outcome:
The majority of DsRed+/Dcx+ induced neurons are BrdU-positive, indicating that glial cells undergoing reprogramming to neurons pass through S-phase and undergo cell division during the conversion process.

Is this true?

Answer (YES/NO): NO